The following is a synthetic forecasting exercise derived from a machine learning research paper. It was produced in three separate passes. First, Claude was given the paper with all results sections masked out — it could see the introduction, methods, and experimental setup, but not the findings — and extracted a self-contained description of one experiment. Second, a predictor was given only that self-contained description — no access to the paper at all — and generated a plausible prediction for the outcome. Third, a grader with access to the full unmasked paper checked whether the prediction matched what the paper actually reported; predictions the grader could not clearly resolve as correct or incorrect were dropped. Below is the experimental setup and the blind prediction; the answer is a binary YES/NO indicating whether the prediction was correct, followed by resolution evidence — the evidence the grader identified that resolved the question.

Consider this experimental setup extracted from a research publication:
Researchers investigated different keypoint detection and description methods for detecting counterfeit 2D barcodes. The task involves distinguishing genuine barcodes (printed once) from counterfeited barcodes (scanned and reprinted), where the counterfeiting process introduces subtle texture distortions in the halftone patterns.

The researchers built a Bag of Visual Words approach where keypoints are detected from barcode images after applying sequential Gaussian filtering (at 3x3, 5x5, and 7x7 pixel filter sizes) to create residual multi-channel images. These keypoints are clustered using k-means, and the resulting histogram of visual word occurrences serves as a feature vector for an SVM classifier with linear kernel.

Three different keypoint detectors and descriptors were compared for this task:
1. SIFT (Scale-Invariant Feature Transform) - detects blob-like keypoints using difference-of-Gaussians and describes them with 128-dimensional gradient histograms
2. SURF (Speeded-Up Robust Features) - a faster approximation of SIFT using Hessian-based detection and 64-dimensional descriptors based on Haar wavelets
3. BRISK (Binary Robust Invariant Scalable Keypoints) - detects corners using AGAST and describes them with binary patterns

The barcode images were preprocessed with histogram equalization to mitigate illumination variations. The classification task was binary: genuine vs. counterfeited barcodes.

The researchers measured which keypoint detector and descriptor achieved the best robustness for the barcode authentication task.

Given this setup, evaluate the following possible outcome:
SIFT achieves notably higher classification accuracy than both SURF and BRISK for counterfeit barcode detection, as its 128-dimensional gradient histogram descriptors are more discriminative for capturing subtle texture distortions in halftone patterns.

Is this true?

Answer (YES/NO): NO